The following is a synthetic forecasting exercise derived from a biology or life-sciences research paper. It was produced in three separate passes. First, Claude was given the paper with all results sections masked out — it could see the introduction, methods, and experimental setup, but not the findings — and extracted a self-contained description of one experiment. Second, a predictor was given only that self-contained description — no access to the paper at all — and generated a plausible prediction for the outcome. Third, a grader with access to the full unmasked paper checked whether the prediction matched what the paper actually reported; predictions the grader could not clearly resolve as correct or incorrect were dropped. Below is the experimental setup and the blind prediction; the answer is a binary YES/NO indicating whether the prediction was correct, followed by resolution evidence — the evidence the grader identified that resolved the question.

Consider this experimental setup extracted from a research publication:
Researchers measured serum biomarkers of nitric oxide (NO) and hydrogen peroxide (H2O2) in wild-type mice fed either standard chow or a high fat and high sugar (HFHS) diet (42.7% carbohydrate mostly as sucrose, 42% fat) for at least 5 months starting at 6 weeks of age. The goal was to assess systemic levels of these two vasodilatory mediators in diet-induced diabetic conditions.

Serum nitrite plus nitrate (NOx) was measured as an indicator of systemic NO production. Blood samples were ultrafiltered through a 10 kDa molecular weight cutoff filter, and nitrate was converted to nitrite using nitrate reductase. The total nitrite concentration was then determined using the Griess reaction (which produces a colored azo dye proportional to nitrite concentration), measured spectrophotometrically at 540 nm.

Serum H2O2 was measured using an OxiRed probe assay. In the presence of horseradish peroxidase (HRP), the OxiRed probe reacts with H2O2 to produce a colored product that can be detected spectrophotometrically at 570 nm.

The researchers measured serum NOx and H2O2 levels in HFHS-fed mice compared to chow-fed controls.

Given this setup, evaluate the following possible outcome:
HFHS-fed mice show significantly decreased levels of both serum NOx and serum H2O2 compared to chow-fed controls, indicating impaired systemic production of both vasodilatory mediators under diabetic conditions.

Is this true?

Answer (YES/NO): NO